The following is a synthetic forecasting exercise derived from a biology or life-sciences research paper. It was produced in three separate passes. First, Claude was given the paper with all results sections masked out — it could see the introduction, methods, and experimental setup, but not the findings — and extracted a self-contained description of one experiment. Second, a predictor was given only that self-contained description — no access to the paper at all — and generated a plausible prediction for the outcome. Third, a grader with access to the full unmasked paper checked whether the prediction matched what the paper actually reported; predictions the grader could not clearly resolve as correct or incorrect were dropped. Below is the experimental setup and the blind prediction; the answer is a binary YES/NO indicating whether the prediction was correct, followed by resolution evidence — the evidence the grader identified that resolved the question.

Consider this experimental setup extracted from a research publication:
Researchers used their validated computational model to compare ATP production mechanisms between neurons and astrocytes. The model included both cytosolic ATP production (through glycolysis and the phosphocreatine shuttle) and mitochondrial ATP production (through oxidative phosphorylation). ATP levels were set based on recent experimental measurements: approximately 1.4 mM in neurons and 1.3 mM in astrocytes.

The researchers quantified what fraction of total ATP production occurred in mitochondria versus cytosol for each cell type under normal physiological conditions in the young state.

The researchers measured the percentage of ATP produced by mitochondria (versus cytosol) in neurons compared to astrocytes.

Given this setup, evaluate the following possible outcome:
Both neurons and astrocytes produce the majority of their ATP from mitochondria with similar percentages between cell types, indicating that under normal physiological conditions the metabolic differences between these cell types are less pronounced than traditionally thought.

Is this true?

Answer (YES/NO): NO